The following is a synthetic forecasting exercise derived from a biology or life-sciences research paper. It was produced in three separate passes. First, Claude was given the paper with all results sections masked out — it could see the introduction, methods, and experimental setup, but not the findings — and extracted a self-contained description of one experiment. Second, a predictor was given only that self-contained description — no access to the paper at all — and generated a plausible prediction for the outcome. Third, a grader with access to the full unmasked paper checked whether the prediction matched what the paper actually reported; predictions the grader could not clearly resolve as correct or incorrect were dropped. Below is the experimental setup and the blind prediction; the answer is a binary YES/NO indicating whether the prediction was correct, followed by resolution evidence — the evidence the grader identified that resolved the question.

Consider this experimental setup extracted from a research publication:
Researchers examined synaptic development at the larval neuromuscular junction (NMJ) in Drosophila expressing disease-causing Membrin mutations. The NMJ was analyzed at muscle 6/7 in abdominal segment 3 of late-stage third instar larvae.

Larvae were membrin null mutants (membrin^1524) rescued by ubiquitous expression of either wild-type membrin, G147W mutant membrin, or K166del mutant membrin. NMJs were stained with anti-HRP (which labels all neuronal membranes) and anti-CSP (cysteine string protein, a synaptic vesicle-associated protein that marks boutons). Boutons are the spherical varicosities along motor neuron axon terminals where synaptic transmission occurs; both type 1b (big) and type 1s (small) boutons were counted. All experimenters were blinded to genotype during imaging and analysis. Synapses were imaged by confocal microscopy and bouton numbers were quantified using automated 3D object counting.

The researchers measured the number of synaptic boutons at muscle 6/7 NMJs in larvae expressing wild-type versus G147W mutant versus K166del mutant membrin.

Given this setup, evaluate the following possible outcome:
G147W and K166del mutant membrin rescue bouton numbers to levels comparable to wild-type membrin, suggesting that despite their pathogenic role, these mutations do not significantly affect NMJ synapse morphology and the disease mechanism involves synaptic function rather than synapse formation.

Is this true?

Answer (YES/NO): NO